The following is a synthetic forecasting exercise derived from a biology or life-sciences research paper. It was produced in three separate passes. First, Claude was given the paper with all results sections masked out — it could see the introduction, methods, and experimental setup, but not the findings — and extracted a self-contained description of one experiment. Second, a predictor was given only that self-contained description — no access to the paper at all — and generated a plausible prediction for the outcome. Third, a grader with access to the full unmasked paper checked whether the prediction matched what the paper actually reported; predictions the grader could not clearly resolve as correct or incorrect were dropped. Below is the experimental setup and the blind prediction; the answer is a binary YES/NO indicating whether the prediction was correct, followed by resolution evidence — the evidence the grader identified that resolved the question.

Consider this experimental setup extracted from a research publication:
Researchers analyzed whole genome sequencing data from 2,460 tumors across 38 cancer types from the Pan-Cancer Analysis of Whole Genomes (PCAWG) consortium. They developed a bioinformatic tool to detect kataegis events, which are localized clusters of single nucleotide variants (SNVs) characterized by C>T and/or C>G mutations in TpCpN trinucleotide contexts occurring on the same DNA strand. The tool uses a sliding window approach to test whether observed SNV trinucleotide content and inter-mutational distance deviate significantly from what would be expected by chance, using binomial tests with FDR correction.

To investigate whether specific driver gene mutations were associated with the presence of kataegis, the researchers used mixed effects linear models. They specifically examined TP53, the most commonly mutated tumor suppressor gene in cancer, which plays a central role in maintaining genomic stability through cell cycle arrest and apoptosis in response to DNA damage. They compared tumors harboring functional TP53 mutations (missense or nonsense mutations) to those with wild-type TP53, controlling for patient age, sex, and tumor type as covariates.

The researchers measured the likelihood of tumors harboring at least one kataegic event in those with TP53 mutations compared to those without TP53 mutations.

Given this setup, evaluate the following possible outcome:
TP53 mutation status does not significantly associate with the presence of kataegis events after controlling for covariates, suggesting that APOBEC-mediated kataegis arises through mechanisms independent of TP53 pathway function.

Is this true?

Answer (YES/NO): NO